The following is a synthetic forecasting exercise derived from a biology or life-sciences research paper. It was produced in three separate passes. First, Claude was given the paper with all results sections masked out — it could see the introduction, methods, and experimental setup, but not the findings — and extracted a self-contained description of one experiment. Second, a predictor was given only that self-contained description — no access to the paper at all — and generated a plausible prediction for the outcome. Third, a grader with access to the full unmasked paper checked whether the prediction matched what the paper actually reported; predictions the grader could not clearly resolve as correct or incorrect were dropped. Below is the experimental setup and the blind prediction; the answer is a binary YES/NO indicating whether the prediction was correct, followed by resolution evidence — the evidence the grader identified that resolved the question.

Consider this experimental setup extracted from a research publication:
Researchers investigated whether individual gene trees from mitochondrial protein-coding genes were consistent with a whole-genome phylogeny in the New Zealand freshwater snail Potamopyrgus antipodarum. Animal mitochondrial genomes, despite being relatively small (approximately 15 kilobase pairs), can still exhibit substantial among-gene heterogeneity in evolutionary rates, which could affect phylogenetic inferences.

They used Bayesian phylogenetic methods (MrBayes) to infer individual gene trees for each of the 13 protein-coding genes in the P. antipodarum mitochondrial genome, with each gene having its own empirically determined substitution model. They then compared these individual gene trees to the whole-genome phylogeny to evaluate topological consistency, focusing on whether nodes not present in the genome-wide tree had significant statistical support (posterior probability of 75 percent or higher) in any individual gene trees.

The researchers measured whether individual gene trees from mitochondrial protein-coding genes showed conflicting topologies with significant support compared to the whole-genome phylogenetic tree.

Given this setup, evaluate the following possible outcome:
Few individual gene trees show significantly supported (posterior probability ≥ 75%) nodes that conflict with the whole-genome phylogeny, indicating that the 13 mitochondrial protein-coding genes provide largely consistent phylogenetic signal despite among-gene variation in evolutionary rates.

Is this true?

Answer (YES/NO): YES